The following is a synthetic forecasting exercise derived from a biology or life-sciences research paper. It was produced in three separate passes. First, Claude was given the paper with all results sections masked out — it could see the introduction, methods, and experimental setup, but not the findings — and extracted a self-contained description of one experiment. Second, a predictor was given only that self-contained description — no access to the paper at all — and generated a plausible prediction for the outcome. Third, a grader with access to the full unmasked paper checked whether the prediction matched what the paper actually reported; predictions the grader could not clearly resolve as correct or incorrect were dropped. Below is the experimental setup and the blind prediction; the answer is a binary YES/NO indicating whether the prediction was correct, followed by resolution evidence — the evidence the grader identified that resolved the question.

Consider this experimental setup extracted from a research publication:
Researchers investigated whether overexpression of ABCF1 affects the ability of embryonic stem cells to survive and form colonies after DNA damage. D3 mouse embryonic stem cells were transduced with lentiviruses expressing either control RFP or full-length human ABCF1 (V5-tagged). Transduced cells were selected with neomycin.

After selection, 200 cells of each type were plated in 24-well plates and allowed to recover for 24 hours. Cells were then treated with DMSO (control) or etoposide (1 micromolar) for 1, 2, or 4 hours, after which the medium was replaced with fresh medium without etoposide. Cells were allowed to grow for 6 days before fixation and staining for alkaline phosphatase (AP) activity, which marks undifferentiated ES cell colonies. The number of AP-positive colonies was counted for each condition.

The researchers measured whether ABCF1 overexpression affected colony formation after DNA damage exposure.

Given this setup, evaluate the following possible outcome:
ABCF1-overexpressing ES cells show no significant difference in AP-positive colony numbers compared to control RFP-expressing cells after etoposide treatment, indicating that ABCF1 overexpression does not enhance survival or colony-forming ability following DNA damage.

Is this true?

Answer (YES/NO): NO